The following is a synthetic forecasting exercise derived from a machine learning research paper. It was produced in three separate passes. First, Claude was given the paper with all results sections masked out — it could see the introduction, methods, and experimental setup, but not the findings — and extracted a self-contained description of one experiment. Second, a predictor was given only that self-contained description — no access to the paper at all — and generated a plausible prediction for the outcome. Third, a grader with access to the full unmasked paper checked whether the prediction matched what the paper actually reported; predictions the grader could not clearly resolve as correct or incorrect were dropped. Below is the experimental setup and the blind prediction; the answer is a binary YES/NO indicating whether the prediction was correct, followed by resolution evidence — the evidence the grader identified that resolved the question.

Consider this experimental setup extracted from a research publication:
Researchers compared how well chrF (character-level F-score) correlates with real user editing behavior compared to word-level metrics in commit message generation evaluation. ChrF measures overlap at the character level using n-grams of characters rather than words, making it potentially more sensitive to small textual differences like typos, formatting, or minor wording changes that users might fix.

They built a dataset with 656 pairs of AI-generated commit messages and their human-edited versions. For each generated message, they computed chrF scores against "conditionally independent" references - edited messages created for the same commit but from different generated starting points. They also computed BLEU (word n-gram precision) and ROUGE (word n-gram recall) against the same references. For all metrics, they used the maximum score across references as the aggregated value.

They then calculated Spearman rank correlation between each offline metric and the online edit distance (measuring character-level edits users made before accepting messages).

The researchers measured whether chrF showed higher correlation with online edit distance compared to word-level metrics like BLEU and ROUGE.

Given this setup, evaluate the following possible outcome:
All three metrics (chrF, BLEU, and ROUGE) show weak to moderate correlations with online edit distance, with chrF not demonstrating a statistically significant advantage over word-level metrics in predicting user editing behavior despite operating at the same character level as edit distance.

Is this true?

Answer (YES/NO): YES